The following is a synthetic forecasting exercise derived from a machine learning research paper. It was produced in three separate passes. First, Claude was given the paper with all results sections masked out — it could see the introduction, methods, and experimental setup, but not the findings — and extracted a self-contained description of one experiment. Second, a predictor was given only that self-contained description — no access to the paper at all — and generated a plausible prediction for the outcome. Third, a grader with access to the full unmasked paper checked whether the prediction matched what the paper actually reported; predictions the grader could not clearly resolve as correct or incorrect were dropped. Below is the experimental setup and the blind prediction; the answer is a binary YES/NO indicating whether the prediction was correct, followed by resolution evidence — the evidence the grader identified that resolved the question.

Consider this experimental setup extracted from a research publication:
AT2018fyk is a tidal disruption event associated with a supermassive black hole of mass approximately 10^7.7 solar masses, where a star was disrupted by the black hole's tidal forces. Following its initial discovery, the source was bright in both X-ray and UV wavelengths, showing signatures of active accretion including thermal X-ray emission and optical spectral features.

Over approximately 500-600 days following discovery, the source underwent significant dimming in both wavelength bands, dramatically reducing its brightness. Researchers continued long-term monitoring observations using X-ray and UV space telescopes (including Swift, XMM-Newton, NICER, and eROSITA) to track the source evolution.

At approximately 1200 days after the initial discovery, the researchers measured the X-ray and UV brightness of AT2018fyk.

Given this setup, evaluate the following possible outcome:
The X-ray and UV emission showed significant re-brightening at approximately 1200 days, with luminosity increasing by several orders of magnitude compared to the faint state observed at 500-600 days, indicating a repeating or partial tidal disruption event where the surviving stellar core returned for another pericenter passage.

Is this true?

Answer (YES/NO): YES